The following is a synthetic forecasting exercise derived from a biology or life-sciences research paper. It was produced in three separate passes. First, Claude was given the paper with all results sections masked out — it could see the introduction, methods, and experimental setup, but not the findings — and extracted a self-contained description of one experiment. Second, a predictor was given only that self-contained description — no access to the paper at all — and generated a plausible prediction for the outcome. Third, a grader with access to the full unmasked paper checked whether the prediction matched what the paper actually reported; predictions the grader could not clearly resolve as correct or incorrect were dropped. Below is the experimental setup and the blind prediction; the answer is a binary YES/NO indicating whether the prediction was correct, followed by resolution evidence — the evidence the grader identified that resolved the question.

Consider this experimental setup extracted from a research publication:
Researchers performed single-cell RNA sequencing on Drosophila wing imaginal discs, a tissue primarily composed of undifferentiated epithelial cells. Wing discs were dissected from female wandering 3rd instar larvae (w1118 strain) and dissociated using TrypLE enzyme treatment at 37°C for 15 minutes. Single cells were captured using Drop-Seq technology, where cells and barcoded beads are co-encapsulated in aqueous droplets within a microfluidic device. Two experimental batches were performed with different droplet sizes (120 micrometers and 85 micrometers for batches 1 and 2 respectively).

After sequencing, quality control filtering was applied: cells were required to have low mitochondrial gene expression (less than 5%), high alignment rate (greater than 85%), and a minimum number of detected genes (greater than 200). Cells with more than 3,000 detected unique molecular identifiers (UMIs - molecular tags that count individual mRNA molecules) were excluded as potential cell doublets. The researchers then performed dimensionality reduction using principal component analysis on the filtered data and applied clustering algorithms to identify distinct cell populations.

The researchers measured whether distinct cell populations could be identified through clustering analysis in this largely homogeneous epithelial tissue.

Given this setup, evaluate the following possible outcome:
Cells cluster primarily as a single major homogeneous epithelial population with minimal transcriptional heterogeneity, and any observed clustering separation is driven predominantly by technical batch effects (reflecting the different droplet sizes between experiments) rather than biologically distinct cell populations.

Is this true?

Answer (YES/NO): NO